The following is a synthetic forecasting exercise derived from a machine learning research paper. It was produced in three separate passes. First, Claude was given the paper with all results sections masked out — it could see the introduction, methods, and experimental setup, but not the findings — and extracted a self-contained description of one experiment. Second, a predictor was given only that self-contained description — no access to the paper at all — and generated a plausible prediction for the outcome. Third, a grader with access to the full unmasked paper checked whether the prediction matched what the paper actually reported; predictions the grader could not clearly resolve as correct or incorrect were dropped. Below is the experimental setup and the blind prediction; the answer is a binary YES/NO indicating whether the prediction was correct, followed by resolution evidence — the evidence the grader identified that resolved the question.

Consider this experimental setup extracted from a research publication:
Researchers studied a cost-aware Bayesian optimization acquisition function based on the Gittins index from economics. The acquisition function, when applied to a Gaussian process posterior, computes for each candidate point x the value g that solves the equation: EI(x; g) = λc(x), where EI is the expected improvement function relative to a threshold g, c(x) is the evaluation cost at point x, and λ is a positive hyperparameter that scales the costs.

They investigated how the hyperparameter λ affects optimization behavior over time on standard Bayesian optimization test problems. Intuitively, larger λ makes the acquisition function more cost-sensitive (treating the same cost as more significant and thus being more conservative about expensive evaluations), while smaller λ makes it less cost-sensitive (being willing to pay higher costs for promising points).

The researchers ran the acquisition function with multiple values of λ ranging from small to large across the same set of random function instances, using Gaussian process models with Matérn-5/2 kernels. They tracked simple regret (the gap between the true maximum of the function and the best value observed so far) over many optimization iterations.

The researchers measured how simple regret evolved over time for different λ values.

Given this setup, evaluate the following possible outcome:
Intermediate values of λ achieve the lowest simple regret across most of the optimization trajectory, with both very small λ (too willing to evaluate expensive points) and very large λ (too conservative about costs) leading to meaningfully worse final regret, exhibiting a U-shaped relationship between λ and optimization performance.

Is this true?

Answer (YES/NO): NO